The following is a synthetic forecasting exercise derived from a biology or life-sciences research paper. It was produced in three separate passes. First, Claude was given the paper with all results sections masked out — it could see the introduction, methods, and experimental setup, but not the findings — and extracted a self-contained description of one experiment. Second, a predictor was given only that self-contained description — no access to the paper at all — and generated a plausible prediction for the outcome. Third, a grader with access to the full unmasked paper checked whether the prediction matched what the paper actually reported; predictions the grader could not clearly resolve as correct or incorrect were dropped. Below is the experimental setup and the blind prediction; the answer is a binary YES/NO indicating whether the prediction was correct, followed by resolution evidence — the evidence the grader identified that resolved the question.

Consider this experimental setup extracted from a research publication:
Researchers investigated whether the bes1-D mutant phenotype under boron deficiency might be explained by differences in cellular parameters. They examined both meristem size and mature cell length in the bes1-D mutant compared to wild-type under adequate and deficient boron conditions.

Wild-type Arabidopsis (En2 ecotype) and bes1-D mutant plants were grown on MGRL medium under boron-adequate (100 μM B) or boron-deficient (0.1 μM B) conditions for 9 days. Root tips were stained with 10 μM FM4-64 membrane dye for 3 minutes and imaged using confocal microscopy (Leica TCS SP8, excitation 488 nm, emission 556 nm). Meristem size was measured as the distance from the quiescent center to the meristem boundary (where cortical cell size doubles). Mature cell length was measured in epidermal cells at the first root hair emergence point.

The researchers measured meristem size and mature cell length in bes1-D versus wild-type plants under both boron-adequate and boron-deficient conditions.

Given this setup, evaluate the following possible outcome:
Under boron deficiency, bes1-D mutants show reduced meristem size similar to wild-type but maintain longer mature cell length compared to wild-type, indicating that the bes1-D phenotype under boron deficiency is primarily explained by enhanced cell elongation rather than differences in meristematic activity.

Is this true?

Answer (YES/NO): NO